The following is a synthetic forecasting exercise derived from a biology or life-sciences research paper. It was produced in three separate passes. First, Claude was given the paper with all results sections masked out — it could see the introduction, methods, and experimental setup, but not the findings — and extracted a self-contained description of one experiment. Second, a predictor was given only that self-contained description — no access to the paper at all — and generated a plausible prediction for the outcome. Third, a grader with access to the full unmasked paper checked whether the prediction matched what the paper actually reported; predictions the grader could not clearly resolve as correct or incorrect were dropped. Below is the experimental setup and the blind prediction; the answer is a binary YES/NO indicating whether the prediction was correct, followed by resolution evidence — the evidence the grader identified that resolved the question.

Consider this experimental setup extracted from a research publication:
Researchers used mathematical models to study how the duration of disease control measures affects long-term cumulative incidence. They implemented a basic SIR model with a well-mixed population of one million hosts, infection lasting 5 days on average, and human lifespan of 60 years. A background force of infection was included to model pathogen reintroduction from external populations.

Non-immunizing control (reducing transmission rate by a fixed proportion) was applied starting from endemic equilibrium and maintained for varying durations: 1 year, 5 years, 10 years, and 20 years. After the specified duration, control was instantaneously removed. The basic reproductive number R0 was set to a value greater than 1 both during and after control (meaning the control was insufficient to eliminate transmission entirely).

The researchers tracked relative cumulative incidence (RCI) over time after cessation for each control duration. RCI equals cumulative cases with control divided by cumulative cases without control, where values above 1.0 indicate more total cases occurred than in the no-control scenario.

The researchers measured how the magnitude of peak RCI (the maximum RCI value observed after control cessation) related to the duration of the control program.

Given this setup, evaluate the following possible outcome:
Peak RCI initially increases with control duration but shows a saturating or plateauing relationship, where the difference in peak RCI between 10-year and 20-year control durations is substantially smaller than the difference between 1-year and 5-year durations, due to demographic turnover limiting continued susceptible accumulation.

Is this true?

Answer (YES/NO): NO